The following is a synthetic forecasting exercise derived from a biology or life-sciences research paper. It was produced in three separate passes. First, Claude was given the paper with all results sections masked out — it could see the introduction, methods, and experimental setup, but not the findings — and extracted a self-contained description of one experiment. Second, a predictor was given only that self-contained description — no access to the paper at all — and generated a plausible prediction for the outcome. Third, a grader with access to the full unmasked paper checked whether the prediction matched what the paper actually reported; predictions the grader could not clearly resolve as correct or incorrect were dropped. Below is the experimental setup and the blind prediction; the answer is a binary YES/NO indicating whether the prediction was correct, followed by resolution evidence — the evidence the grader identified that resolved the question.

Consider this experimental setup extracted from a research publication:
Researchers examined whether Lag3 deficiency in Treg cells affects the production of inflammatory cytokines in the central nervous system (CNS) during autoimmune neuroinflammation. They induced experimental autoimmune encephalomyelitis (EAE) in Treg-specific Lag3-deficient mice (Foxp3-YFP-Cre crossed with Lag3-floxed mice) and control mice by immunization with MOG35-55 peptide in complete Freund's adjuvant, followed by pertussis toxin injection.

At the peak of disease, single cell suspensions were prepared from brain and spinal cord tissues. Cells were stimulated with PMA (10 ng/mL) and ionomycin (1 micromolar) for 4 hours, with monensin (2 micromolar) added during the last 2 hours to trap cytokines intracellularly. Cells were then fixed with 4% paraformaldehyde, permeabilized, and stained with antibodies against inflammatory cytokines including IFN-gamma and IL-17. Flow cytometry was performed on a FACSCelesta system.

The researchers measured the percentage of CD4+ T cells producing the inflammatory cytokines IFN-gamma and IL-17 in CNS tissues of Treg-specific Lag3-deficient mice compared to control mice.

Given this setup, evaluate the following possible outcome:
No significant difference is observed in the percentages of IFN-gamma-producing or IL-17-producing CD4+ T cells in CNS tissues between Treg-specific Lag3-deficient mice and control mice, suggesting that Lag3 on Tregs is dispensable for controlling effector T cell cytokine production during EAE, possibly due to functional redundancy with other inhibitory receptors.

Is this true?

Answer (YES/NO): NO